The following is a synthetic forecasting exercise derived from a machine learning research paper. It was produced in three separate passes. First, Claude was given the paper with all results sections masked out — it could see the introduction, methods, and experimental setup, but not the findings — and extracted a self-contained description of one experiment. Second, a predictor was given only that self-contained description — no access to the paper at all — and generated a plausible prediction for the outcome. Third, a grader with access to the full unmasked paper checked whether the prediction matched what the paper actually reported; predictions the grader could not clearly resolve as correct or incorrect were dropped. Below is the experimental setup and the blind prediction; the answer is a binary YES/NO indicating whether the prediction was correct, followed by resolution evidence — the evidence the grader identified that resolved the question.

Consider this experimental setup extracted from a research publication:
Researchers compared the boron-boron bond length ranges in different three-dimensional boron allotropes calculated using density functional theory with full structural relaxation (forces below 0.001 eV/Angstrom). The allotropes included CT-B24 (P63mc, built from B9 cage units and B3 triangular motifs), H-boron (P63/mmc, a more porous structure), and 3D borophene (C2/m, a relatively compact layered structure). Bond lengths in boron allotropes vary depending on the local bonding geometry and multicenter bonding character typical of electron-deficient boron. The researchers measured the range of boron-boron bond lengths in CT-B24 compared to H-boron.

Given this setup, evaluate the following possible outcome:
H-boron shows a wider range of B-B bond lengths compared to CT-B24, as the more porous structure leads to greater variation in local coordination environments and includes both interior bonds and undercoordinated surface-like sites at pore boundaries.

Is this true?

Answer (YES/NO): NO